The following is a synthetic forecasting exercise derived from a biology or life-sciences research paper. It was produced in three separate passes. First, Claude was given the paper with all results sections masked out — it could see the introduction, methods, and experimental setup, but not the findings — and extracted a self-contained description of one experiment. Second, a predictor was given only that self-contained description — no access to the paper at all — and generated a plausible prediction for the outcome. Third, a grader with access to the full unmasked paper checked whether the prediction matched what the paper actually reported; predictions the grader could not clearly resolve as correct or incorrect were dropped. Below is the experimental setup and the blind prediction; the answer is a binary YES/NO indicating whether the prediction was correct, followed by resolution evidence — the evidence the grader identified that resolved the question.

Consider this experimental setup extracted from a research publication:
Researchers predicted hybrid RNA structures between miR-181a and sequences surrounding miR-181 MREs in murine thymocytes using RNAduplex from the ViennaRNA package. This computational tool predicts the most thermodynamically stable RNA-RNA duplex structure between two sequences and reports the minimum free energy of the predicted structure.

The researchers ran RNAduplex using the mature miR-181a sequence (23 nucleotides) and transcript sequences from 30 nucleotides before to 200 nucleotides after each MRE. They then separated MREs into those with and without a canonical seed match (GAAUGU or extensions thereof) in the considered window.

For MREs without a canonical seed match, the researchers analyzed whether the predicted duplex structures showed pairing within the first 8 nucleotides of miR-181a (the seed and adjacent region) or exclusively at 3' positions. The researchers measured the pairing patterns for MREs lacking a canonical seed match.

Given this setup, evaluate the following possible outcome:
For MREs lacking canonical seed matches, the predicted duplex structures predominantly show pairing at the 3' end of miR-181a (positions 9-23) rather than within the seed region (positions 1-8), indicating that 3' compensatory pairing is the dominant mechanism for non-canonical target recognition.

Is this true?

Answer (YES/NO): NO